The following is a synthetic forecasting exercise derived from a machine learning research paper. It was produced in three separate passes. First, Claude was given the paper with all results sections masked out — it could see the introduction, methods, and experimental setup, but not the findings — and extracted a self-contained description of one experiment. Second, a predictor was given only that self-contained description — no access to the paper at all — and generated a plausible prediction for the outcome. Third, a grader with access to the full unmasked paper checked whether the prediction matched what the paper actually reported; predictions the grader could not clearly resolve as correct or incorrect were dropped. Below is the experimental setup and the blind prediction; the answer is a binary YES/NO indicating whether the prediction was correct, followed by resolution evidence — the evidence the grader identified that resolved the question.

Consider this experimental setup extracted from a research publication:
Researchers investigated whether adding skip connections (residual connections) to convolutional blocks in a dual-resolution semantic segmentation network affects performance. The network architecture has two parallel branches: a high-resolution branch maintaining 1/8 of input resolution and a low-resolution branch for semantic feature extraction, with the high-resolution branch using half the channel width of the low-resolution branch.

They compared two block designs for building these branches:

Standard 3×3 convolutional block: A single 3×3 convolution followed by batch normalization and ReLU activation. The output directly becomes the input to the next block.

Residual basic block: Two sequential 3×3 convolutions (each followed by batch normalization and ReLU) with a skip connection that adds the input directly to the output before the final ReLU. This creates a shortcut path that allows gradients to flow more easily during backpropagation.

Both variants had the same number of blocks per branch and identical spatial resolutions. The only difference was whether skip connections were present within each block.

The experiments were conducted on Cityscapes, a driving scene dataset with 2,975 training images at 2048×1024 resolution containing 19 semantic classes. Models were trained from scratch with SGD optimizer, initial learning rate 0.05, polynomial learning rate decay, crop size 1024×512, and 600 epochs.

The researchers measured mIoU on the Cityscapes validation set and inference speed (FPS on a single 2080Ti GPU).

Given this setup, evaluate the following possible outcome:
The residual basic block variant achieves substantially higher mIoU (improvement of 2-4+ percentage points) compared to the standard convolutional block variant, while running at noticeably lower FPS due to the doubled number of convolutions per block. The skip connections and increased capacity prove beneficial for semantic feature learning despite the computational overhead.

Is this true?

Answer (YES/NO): NO